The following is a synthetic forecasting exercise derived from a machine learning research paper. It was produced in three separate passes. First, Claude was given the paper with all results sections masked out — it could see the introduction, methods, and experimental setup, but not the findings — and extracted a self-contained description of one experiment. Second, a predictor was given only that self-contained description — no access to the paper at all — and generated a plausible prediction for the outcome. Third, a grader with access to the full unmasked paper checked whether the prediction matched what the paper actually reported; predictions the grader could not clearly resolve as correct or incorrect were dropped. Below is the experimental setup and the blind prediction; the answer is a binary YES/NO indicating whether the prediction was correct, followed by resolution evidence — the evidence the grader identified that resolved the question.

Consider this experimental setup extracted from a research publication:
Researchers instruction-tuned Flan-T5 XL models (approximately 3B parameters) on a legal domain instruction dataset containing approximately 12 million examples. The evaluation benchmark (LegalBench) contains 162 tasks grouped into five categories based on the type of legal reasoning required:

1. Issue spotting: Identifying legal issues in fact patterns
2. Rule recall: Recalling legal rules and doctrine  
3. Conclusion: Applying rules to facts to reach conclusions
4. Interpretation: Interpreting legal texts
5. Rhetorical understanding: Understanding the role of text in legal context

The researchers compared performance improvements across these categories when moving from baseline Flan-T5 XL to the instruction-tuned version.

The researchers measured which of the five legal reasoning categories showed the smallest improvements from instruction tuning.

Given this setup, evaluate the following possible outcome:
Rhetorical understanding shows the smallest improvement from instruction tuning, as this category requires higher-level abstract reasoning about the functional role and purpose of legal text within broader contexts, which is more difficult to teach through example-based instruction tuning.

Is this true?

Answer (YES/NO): NO